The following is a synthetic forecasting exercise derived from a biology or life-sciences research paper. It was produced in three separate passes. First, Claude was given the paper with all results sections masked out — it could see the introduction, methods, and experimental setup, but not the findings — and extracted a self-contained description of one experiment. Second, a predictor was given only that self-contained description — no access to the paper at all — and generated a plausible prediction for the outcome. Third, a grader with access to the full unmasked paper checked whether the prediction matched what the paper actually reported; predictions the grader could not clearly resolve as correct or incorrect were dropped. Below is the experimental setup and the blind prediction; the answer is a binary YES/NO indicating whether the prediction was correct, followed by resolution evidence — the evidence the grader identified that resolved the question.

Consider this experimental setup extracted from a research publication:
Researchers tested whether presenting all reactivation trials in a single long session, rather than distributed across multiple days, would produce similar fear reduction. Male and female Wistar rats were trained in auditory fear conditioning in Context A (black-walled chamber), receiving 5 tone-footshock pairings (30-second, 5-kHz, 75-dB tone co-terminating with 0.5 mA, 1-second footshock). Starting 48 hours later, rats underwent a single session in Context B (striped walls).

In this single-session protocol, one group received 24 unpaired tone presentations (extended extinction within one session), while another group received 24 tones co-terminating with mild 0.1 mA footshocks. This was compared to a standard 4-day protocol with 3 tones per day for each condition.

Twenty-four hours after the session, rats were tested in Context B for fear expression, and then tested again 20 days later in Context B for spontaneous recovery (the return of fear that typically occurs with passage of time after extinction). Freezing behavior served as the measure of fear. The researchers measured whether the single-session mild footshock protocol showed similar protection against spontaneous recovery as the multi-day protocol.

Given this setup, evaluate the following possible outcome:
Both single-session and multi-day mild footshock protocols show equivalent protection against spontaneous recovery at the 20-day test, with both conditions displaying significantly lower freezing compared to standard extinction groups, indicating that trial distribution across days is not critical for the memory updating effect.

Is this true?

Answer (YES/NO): NO